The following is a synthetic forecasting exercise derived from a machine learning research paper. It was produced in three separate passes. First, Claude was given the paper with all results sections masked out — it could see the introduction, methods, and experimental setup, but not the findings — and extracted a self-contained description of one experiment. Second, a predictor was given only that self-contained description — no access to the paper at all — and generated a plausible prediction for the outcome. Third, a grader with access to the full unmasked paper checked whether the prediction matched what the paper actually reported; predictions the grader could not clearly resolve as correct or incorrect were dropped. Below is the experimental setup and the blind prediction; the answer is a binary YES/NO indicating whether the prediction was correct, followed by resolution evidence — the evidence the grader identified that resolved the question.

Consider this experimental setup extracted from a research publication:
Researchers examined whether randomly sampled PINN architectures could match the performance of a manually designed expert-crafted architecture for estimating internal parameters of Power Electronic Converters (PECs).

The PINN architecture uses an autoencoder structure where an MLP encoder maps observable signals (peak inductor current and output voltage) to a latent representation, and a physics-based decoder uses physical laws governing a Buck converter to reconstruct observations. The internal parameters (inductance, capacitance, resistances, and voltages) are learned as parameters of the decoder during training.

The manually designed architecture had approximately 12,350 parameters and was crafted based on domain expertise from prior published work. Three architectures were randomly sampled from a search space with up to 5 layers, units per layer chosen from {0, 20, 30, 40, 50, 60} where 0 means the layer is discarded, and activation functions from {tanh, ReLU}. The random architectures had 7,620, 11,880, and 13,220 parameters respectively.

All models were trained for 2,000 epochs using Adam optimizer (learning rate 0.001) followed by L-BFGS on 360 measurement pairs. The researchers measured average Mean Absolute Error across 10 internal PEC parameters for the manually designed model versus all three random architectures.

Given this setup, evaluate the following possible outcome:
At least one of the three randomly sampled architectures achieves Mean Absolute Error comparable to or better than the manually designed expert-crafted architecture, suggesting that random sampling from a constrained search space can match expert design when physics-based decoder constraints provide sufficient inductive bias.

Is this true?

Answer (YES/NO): NO